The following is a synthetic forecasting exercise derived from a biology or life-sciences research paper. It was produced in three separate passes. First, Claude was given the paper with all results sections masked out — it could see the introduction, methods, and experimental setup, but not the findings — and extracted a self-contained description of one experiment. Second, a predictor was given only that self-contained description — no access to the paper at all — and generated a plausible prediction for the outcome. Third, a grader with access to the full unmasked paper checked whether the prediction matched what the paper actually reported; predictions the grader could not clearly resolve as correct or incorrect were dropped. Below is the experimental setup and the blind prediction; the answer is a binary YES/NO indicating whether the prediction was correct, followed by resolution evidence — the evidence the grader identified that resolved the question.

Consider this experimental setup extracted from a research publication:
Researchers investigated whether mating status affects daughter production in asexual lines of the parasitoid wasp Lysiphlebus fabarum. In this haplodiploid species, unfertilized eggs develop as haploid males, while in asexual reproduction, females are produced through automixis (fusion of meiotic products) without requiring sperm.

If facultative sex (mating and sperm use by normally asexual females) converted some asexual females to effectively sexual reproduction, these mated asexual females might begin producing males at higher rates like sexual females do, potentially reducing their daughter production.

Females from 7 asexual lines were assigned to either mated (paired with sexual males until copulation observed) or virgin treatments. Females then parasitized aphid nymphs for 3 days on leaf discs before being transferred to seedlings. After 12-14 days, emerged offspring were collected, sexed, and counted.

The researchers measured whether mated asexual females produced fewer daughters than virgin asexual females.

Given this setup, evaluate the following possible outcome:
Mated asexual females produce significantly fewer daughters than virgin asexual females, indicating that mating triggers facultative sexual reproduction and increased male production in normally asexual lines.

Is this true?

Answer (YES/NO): NO